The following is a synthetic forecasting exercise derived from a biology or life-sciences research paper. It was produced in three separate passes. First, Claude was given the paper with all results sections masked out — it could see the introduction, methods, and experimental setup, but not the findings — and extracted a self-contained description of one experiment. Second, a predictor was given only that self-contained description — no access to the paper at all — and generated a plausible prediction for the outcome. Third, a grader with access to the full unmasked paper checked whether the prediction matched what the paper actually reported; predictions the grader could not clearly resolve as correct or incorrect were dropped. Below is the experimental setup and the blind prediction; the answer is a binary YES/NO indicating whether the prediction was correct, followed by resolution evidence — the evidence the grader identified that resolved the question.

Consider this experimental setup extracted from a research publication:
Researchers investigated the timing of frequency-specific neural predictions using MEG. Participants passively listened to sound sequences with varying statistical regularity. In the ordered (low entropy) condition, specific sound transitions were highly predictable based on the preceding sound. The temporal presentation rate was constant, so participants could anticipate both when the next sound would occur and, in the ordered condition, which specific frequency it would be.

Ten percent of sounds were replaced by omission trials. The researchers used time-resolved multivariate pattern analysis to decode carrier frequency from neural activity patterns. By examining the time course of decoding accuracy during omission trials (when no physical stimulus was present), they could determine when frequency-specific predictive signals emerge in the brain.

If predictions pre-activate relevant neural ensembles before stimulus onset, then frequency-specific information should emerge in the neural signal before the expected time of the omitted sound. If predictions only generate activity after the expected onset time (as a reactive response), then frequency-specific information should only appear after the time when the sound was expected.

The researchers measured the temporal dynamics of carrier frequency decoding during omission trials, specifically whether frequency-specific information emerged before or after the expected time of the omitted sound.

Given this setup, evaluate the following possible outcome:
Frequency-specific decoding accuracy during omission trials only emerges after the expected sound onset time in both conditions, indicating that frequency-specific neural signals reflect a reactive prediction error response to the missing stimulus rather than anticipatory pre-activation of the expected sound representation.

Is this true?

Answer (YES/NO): NO